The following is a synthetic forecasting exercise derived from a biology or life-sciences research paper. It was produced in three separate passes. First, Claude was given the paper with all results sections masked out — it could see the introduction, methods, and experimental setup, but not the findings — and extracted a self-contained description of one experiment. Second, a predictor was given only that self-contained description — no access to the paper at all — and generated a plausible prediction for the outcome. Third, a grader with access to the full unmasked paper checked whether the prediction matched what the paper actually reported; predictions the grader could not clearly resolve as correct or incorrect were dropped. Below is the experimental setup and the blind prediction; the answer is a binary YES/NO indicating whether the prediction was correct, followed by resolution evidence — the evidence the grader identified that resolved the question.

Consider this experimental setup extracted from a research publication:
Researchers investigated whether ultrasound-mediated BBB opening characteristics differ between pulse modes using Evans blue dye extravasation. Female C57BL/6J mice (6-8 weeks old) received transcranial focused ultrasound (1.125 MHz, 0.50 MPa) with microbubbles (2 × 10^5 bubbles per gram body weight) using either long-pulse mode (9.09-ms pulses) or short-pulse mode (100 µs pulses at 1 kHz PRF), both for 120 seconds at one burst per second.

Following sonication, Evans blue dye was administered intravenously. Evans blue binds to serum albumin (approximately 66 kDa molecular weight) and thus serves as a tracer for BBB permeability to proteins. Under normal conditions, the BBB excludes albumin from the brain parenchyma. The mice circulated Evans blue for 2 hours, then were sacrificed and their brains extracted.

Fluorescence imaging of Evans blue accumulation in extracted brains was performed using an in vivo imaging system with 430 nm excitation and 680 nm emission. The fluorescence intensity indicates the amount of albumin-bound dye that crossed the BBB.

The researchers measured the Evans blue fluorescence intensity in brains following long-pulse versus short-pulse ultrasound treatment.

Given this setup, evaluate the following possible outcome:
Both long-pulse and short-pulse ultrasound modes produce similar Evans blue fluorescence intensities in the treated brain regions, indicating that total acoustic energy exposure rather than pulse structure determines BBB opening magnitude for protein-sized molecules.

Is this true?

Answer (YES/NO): NO